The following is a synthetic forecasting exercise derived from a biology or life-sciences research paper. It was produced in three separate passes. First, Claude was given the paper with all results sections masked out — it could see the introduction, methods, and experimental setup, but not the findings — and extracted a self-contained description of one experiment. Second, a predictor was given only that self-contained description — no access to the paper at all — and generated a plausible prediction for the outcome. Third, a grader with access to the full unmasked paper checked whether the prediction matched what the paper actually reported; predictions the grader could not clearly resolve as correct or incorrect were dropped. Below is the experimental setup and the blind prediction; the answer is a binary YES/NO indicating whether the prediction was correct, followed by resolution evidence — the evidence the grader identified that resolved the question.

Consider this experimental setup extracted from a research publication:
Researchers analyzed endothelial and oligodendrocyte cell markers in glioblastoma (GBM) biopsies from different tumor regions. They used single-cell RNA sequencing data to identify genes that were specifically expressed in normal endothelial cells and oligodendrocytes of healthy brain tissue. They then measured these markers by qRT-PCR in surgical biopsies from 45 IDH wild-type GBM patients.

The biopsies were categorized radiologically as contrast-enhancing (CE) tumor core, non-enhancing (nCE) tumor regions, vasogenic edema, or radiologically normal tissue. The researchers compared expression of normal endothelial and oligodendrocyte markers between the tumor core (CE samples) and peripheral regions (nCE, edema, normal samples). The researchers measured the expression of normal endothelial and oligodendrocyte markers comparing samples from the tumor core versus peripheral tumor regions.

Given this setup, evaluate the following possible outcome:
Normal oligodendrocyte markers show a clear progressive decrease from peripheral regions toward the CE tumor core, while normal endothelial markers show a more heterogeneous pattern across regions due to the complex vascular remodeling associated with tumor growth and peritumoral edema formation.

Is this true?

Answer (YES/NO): NO